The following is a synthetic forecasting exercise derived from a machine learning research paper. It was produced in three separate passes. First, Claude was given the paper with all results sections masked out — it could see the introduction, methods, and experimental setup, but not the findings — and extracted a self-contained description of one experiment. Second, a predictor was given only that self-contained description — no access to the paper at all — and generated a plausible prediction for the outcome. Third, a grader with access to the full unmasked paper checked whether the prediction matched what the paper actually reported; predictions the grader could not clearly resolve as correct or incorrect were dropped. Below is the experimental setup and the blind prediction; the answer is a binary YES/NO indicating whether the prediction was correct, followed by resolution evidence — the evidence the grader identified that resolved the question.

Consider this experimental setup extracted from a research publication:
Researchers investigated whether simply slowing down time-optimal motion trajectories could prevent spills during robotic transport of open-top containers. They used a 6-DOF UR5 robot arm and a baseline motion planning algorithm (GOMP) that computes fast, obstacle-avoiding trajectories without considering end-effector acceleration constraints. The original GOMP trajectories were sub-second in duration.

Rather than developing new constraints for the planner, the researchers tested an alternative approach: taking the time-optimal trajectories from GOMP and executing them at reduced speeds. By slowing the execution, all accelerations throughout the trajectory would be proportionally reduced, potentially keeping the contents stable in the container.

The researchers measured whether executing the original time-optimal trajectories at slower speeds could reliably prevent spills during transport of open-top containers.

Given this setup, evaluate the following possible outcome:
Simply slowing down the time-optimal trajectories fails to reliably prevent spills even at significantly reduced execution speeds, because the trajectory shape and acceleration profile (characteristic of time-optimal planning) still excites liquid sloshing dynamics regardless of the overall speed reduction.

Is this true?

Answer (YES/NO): YES